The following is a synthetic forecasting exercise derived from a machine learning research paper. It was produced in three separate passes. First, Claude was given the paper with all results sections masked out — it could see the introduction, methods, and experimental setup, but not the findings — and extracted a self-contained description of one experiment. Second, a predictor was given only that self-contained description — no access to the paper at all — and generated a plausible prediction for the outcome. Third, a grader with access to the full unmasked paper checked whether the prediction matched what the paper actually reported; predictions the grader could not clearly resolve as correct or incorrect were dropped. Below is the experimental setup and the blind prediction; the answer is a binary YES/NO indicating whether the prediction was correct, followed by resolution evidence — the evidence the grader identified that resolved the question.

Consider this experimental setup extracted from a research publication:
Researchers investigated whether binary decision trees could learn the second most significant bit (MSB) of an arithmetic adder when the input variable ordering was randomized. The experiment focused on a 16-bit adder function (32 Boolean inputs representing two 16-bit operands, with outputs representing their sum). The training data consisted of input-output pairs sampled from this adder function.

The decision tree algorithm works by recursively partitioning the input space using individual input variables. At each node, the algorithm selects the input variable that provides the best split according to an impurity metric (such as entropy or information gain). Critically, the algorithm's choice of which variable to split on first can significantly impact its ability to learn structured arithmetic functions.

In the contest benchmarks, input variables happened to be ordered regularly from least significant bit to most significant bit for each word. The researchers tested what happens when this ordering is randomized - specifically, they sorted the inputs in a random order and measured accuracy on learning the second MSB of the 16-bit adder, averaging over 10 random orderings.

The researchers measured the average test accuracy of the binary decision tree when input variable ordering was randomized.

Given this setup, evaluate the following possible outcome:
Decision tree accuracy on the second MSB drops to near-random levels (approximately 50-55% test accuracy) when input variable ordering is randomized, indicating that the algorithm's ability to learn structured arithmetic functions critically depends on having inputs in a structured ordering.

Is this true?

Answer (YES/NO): NO